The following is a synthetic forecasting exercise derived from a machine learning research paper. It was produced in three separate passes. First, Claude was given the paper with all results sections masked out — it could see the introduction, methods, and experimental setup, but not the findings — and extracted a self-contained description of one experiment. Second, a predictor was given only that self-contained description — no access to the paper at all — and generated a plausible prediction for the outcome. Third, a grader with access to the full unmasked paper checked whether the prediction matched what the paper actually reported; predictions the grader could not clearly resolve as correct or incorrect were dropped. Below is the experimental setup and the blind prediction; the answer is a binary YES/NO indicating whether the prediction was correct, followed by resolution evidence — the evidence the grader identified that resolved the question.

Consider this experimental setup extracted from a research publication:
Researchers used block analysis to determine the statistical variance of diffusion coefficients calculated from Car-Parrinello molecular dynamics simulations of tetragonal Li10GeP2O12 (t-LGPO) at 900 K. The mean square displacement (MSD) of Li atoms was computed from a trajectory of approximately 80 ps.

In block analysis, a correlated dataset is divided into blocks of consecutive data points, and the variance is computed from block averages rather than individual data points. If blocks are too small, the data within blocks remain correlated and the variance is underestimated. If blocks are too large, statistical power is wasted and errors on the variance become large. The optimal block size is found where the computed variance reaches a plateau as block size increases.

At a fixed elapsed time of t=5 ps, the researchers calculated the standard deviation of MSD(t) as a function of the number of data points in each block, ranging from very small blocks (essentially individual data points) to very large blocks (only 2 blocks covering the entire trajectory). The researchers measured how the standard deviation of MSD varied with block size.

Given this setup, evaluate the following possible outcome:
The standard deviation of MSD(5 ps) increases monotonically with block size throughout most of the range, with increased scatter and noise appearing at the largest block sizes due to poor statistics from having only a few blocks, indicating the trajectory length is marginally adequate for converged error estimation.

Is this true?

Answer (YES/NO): NO